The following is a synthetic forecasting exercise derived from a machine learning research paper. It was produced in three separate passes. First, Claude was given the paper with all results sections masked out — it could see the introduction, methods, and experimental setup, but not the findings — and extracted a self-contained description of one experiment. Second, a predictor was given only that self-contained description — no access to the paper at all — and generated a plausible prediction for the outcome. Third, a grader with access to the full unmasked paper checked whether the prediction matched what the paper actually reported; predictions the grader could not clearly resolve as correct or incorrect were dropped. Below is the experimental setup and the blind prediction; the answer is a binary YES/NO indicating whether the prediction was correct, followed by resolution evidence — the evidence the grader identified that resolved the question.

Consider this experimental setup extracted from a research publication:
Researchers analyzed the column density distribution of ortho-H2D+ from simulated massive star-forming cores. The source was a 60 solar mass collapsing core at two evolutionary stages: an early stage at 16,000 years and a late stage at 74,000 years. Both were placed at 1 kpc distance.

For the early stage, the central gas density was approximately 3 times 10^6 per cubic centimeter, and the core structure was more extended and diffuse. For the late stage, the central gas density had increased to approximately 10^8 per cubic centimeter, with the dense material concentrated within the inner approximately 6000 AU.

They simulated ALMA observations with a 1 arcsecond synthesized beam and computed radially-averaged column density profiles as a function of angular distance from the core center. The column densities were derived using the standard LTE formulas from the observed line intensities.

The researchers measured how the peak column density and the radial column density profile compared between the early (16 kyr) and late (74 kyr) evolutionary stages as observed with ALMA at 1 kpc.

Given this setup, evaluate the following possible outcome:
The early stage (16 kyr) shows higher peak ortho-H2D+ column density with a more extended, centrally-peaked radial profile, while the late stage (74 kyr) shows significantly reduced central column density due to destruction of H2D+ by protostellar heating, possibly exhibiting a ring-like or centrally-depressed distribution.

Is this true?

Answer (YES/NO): NO